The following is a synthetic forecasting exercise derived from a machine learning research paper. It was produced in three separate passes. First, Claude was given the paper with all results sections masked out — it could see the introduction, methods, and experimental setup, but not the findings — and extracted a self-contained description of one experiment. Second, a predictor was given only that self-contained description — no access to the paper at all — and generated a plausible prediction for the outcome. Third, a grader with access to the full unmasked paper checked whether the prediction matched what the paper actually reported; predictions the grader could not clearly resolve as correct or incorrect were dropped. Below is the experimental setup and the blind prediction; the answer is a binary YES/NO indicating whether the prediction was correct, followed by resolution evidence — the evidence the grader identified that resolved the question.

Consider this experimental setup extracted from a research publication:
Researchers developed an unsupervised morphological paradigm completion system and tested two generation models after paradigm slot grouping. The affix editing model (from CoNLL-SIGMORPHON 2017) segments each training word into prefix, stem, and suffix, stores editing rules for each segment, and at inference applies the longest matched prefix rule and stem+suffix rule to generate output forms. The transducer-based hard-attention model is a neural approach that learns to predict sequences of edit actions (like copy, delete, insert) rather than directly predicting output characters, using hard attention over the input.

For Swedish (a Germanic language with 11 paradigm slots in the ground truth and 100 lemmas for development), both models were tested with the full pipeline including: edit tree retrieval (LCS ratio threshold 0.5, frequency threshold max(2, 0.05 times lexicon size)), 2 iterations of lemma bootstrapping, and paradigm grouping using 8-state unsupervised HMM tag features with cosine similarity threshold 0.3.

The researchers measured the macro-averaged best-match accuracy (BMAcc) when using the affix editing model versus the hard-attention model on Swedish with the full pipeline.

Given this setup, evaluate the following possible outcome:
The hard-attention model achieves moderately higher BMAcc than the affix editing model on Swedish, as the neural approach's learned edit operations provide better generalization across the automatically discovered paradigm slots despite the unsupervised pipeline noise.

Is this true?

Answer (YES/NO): NO